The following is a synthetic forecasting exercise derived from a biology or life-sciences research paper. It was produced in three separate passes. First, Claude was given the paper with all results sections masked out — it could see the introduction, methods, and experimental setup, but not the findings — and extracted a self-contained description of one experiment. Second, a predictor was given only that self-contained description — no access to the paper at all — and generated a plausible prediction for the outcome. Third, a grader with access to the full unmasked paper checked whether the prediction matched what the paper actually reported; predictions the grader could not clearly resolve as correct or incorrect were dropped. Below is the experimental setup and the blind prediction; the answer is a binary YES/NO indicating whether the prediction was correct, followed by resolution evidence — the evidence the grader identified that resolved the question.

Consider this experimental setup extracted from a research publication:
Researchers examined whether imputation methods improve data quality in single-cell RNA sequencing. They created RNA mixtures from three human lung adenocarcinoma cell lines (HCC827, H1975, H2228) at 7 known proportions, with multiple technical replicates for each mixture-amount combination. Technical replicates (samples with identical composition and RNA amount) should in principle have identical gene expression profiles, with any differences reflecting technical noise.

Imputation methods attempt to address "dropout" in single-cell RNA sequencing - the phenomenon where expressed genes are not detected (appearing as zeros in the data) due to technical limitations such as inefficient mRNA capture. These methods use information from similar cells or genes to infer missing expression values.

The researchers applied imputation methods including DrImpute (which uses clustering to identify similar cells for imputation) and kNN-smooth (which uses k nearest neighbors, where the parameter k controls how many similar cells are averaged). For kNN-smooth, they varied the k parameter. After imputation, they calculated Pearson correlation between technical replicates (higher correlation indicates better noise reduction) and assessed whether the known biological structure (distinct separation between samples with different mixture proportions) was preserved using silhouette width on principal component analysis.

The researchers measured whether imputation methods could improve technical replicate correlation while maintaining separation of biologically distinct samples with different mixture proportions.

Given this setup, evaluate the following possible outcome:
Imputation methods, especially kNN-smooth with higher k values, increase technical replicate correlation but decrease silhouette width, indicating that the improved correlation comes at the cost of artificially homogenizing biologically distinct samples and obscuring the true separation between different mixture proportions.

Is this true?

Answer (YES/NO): NO